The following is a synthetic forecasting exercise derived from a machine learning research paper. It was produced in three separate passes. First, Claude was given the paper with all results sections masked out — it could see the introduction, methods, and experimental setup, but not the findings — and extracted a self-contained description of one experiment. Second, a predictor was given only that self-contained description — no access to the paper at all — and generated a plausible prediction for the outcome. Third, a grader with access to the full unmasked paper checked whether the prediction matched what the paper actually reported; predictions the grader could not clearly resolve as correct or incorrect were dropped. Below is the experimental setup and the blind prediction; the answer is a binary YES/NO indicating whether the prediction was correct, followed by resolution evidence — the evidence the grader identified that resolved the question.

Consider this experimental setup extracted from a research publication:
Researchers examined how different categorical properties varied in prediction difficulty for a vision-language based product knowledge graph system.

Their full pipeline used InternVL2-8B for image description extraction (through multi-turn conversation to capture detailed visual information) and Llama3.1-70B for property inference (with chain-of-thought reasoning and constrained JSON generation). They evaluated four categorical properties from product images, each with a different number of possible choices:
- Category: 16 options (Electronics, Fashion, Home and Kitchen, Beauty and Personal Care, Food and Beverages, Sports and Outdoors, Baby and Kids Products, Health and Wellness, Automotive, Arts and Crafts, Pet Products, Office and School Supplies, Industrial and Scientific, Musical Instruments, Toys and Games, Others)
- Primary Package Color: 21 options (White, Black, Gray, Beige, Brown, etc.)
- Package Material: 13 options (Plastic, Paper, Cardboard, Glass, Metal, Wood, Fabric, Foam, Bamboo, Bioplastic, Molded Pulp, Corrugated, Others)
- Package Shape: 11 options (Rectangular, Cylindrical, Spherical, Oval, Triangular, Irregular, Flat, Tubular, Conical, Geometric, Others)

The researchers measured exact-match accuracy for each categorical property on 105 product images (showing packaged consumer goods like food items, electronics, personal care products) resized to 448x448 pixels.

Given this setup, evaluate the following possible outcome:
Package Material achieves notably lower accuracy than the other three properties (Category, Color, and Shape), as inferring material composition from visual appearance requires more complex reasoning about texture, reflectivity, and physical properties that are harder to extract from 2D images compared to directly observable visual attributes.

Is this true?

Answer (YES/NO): NO